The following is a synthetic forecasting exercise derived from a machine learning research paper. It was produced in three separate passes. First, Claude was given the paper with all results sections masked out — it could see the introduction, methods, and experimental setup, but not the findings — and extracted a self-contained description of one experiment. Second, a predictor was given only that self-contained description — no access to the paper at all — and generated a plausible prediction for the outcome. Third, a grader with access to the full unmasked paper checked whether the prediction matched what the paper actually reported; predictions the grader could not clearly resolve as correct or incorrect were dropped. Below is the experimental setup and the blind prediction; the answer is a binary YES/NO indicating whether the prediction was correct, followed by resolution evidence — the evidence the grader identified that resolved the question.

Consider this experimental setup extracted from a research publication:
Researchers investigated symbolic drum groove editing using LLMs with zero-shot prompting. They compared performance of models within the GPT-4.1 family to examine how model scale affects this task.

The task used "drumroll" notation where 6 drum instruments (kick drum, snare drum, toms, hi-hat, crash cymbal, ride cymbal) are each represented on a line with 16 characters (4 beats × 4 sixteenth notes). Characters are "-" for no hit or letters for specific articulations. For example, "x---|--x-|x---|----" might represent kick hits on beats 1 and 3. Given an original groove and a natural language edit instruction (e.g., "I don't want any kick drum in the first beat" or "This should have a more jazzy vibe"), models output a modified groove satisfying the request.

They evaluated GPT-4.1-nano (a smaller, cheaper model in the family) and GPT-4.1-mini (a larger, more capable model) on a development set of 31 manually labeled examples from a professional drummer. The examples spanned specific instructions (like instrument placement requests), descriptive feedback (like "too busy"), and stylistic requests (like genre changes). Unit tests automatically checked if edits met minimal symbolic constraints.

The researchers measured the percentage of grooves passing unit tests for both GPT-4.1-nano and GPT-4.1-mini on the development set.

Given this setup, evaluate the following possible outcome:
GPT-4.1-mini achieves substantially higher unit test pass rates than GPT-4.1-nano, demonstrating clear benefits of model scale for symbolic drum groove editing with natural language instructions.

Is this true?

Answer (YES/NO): YES